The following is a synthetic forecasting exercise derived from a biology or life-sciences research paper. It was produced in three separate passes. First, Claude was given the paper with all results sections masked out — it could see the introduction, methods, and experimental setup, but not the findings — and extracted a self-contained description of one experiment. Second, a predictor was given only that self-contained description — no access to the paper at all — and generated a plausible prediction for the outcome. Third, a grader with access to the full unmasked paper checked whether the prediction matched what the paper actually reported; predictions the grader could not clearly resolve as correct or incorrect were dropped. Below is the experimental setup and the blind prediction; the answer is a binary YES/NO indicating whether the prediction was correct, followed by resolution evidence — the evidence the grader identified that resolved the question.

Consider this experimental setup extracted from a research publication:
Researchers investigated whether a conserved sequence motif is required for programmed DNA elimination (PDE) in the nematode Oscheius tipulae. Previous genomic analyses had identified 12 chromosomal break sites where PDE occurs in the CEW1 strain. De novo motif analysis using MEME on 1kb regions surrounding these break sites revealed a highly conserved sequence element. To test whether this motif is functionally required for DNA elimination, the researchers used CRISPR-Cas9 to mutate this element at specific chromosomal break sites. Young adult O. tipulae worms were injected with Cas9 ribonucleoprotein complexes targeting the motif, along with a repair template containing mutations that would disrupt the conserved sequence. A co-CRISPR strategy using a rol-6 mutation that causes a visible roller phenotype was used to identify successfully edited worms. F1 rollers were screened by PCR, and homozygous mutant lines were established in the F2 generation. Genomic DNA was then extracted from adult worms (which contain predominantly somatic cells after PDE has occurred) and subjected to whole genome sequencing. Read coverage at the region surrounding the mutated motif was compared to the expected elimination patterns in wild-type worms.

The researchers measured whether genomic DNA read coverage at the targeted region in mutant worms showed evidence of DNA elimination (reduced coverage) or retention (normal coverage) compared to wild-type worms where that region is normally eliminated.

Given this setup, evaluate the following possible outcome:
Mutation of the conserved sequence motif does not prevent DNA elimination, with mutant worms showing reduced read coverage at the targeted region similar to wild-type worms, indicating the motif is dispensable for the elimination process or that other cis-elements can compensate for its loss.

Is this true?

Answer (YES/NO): NO